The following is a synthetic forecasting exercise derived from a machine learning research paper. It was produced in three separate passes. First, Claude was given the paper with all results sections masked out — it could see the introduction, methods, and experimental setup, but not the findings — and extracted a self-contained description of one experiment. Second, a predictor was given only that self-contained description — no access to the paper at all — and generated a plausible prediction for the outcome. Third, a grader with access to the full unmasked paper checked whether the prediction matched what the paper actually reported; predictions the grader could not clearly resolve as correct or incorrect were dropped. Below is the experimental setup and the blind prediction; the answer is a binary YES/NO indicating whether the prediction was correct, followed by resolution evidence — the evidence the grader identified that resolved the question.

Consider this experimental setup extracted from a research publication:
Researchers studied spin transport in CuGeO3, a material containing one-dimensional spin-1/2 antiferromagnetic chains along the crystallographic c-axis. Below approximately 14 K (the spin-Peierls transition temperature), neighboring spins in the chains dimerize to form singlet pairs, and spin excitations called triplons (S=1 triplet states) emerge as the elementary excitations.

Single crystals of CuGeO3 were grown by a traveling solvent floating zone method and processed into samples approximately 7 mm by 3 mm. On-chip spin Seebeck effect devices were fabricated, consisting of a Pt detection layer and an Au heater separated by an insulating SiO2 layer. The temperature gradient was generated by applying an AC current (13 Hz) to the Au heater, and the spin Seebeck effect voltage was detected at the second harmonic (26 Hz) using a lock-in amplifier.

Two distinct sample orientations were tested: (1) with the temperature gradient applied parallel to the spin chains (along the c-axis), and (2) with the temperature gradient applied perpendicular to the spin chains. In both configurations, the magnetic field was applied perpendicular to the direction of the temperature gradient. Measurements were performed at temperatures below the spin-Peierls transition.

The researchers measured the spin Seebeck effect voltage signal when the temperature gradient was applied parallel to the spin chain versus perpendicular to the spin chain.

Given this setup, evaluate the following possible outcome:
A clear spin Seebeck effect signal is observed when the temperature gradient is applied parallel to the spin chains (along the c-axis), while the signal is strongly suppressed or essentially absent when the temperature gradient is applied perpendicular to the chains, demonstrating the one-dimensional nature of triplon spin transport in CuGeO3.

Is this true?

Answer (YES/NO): YES